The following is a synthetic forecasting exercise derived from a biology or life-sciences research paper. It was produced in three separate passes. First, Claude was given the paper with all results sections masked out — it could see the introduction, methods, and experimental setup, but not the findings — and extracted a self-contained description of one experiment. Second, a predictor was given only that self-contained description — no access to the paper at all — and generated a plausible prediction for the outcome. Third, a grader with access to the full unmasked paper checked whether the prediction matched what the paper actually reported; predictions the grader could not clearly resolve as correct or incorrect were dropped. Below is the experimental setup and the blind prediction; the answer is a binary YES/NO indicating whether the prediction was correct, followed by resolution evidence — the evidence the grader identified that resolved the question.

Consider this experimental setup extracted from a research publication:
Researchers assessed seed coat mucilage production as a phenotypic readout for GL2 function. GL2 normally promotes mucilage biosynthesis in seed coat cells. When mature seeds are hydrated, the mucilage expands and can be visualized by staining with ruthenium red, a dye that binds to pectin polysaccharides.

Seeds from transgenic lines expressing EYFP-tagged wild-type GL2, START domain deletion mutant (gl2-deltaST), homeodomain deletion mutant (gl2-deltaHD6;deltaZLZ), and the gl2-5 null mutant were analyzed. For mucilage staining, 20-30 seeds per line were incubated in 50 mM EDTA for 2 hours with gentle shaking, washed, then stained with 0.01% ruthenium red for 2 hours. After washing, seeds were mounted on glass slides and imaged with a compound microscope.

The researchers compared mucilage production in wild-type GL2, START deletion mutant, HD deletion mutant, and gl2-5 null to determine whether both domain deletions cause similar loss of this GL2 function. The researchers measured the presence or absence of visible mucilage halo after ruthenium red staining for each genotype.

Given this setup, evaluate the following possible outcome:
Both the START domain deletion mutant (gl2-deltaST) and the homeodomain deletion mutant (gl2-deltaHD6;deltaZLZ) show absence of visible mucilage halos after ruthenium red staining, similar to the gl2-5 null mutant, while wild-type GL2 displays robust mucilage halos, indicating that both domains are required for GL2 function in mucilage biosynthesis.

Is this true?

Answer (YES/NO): YES